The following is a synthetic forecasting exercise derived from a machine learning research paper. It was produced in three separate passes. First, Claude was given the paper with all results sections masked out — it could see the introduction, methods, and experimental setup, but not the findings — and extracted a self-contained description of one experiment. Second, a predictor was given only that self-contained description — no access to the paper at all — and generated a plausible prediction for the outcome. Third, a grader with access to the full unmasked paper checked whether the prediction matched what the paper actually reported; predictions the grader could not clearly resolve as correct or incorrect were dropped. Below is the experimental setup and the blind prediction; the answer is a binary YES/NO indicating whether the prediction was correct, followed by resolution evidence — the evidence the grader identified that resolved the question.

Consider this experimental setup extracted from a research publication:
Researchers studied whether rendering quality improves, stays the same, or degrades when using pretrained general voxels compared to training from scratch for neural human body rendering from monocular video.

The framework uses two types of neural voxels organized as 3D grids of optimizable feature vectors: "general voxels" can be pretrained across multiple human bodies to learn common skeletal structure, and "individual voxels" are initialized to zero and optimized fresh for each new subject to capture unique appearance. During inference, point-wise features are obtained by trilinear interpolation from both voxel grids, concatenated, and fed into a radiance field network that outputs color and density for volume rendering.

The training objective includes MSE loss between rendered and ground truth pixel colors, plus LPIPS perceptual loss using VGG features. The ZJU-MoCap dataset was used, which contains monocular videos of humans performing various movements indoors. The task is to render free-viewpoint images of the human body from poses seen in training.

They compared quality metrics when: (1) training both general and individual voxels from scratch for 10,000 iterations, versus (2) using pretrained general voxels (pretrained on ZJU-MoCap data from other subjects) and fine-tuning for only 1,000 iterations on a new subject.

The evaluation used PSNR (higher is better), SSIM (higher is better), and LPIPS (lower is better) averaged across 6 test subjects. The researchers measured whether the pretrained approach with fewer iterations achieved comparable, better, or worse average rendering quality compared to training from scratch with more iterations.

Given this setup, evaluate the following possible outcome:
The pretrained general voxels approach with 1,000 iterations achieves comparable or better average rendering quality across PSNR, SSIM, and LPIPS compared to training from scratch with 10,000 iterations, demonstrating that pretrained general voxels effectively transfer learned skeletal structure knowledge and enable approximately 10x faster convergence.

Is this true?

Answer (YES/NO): YES